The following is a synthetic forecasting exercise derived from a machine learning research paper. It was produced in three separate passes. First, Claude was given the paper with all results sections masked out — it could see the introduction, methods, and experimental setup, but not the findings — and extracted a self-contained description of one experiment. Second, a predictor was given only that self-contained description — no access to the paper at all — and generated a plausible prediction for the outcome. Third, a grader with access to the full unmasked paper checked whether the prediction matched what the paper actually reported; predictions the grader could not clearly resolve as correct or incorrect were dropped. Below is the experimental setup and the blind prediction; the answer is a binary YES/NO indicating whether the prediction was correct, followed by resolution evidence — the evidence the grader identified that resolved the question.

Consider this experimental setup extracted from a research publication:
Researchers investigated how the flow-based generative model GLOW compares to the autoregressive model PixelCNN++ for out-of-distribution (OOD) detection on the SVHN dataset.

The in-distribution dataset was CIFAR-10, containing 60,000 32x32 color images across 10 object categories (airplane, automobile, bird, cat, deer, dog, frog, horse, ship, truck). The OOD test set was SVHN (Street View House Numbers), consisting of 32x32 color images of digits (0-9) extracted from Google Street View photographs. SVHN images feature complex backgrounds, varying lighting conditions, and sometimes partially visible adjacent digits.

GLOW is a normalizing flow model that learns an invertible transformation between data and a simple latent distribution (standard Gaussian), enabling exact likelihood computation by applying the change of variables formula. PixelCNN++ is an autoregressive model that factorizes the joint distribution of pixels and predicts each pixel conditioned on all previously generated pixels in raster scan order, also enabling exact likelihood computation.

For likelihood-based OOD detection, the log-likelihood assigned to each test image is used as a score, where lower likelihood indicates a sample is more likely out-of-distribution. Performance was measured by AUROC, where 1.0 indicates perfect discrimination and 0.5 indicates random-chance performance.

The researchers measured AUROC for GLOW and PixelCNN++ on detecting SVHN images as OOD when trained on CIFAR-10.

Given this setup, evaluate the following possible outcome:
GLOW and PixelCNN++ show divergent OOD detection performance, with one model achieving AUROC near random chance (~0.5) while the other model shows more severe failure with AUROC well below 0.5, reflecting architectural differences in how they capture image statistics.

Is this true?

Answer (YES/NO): NO